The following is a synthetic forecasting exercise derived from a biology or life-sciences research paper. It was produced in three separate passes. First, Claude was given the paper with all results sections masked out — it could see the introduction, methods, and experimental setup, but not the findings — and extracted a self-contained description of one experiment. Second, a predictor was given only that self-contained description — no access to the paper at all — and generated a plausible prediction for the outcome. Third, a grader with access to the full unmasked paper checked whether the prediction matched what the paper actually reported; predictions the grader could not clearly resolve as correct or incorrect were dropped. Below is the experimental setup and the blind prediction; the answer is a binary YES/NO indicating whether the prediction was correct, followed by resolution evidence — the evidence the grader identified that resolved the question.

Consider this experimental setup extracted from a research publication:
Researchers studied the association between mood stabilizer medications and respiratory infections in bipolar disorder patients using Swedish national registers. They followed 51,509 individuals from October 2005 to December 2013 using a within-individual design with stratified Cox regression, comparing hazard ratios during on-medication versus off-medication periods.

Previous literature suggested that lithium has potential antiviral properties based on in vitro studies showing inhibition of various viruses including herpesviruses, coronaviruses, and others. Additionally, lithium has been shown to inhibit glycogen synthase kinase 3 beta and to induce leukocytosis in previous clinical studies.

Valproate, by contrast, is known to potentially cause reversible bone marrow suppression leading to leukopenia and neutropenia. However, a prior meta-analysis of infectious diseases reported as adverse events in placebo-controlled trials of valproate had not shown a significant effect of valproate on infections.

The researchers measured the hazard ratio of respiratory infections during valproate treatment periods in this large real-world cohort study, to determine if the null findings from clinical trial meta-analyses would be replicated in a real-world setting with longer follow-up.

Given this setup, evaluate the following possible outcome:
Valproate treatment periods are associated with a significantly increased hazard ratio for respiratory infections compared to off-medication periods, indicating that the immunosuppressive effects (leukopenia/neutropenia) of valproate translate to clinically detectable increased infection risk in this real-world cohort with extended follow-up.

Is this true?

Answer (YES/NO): YES